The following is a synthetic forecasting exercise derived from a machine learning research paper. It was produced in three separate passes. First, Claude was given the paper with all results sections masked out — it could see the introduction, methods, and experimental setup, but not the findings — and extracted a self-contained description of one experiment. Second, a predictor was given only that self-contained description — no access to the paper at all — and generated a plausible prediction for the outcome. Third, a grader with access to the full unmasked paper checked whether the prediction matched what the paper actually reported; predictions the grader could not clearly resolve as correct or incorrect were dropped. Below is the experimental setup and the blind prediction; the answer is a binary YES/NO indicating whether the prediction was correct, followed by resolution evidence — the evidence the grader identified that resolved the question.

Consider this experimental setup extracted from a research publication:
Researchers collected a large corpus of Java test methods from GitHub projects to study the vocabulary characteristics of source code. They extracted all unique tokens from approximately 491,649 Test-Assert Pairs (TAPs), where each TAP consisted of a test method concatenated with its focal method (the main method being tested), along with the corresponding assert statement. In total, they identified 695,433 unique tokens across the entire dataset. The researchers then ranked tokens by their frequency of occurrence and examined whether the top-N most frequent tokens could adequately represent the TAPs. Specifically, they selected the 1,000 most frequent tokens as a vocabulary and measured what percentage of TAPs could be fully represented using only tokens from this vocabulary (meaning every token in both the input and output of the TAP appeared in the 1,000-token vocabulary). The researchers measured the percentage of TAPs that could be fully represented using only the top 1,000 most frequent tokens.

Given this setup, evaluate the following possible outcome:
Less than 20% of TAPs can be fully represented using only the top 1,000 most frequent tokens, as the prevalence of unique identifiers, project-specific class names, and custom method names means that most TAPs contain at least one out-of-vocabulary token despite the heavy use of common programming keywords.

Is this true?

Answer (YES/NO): NO